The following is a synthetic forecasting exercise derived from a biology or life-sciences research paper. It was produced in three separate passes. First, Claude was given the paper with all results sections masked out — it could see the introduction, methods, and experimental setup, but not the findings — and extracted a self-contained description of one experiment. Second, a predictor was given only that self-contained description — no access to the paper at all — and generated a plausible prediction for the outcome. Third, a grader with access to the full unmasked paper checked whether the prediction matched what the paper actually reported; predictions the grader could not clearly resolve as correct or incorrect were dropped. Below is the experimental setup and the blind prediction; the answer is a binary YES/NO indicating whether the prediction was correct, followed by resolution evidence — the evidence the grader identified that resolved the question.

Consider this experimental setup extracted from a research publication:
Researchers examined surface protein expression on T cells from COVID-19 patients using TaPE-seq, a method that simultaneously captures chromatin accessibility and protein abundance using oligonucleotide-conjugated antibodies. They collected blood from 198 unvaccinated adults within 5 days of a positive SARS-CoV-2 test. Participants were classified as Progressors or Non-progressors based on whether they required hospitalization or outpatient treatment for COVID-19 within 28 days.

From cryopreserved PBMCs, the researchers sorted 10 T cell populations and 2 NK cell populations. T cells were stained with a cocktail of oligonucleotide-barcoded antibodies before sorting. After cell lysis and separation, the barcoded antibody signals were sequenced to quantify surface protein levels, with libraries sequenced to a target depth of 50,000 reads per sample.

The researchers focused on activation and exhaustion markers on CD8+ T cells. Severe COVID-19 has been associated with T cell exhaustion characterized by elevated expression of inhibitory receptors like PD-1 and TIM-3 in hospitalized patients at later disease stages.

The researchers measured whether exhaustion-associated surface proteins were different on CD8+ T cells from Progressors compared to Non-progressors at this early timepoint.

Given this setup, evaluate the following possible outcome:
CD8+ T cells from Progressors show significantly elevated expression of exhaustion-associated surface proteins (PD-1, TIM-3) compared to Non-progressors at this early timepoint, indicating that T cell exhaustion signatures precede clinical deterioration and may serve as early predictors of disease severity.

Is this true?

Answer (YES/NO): YES